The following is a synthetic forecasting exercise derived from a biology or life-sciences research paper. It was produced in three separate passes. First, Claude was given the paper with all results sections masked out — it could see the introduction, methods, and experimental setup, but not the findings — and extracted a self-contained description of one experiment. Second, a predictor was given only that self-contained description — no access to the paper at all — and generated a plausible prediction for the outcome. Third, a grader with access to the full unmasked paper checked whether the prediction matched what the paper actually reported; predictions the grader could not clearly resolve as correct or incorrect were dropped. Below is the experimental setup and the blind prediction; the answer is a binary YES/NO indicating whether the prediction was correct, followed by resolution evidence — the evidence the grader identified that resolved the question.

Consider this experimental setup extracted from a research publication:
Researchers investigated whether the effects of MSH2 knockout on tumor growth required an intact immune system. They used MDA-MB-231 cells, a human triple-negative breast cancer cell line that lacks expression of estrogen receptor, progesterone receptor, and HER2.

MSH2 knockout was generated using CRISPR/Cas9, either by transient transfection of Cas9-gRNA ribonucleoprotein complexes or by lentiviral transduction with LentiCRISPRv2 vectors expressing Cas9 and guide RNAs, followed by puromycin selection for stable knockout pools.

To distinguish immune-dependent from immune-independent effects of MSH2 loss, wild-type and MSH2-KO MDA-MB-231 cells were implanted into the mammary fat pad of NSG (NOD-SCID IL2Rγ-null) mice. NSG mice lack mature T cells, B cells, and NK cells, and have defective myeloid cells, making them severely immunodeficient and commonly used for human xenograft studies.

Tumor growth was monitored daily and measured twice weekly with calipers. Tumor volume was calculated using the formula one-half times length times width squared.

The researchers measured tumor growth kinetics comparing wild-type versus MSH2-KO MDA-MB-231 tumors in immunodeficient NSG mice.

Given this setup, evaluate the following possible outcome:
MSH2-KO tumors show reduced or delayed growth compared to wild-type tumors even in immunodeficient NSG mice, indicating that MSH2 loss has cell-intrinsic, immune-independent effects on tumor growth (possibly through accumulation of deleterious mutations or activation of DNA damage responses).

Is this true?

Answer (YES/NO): NO